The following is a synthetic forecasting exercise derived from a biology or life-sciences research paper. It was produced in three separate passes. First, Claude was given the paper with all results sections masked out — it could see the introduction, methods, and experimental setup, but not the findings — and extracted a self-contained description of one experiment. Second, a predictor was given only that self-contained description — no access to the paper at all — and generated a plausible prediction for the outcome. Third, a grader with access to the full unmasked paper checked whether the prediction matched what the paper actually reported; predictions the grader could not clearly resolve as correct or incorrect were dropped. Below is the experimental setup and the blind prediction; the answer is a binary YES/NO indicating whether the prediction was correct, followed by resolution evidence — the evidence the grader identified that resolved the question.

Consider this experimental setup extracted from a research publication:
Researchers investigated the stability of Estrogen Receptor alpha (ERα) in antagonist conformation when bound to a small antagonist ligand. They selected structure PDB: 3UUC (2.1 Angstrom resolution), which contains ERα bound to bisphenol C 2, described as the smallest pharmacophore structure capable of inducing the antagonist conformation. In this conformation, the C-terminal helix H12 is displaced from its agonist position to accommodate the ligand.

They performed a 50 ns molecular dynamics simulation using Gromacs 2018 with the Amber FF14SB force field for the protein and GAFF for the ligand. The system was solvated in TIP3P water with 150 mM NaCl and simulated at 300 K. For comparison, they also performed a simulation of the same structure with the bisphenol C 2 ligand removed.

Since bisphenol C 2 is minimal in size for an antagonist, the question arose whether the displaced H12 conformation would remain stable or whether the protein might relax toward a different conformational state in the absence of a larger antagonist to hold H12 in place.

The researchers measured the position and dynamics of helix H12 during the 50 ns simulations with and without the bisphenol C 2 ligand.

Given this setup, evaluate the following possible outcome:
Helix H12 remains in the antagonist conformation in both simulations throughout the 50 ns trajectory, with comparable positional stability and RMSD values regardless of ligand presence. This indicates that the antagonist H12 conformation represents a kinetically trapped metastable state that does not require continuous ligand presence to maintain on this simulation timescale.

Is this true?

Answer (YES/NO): YES